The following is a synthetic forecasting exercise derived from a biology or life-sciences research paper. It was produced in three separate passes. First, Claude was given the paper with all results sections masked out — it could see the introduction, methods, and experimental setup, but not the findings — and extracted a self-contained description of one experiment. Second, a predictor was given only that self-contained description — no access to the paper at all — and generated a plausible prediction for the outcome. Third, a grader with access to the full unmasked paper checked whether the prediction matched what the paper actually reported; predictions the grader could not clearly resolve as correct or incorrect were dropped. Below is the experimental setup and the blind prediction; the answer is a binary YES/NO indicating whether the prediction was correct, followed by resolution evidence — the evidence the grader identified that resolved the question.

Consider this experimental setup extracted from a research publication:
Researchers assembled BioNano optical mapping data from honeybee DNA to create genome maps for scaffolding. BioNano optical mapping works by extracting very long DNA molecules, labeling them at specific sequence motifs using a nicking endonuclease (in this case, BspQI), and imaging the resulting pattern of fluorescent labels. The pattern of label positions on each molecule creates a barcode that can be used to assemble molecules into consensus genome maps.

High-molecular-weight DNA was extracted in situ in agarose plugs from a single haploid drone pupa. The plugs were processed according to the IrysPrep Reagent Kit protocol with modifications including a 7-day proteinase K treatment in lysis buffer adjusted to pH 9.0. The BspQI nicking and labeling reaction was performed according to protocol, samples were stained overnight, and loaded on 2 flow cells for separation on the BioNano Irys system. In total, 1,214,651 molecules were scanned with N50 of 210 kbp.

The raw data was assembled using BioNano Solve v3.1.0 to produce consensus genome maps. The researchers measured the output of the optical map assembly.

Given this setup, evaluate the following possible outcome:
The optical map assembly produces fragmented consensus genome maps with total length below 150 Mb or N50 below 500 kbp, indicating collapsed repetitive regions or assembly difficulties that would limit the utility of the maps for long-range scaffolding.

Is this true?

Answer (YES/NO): NO